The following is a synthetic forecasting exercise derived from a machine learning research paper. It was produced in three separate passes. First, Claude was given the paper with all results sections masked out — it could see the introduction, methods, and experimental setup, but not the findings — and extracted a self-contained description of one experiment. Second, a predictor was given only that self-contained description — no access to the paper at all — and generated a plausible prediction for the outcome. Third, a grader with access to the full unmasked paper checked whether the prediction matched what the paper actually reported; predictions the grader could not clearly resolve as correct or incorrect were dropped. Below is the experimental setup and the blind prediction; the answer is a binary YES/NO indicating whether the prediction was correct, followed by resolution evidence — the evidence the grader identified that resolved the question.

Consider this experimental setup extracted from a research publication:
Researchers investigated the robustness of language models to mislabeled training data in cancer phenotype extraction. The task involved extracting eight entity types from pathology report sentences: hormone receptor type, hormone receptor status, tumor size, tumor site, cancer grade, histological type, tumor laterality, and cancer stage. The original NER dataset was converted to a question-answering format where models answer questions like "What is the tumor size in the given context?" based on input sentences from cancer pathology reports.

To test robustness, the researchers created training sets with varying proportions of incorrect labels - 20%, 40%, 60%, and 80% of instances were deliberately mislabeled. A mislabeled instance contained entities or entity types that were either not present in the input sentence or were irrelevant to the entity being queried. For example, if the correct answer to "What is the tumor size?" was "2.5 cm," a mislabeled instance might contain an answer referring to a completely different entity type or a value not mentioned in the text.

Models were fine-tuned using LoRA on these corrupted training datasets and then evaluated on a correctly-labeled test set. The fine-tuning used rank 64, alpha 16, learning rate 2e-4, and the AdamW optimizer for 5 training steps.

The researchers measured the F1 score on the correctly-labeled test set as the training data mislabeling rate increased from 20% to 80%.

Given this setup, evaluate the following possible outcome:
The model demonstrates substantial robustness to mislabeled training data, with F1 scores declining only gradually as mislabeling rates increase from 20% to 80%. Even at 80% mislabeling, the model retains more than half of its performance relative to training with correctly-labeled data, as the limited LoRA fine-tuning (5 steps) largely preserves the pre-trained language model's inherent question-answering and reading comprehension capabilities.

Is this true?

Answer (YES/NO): NO